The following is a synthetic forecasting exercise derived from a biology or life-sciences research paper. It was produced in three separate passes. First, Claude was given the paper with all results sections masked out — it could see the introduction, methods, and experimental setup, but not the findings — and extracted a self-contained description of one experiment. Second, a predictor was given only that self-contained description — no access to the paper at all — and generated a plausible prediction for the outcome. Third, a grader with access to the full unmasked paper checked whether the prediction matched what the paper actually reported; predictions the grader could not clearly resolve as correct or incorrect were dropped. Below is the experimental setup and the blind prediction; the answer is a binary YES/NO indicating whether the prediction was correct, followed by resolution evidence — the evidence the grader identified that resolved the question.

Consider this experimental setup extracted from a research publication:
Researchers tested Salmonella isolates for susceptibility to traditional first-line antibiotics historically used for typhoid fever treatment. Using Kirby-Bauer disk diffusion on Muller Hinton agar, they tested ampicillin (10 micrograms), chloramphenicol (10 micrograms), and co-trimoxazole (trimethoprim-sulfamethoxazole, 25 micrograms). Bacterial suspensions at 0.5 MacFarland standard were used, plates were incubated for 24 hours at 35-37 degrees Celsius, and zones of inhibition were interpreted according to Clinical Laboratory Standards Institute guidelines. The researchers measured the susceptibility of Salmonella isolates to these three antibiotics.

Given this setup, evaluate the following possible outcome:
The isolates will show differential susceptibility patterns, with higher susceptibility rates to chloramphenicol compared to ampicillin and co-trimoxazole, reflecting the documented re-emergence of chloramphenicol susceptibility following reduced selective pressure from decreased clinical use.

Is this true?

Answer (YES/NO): NO